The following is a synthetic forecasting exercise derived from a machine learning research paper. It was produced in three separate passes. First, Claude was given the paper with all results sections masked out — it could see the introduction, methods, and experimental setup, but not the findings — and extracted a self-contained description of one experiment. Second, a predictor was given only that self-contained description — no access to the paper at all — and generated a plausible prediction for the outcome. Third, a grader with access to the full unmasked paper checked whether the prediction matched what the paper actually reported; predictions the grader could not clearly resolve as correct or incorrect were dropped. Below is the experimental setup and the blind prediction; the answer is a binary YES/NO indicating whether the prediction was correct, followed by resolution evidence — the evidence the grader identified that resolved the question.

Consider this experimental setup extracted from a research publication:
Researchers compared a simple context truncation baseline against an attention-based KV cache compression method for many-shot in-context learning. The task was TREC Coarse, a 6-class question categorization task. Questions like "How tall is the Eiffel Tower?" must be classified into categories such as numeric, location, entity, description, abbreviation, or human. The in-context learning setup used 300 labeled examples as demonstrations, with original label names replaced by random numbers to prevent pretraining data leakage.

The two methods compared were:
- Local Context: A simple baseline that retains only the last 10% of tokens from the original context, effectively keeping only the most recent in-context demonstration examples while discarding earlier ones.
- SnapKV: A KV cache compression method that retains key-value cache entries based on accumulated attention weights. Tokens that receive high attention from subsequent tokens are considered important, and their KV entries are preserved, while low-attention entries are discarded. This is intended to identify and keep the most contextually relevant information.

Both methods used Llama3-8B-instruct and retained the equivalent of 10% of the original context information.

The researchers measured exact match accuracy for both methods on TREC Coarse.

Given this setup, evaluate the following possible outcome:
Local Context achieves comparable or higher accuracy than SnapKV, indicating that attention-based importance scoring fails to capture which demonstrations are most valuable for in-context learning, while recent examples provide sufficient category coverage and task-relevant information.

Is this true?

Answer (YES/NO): YES